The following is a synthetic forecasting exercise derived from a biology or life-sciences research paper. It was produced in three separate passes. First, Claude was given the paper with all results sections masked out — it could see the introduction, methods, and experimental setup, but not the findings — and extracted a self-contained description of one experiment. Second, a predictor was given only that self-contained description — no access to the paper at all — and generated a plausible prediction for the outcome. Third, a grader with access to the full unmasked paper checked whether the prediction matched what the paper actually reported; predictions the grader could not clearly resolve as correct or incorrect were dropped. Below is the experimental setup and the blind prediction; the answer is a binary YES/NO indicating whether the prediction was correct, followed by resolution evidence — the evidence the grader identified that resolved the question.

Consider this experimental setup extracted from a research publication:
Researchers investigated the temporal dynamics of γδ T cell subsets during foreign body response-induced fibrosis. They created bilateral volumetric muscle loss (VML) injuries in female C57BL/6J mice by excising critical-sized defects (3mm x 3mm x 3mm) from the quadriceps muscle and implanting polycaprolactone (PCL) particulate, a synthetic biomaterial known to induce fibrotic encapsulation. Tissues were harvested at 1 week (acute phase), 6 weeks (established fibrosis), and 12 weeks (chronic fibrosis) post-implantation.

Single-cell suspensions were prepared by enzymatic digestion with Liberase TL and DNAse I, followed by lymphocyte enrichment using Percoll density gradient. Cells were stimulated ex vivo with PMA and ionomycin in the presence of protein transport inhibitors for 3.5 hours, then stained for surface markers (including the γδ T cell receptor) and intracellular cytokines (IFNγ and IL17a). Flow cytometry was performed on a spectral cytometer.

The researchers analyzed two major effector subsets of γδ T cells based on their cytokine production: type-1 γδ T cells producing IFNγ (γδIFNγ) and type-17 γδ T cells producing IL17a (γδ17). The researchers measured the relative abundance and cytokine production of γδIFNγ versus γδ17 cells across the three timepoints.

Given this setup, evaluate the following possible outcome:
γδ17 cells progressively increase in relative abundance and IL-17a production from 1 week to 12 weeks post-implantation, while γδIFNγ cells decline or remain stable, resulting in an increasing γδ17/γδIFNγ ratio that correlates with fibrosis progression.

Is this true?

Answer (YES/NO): YES